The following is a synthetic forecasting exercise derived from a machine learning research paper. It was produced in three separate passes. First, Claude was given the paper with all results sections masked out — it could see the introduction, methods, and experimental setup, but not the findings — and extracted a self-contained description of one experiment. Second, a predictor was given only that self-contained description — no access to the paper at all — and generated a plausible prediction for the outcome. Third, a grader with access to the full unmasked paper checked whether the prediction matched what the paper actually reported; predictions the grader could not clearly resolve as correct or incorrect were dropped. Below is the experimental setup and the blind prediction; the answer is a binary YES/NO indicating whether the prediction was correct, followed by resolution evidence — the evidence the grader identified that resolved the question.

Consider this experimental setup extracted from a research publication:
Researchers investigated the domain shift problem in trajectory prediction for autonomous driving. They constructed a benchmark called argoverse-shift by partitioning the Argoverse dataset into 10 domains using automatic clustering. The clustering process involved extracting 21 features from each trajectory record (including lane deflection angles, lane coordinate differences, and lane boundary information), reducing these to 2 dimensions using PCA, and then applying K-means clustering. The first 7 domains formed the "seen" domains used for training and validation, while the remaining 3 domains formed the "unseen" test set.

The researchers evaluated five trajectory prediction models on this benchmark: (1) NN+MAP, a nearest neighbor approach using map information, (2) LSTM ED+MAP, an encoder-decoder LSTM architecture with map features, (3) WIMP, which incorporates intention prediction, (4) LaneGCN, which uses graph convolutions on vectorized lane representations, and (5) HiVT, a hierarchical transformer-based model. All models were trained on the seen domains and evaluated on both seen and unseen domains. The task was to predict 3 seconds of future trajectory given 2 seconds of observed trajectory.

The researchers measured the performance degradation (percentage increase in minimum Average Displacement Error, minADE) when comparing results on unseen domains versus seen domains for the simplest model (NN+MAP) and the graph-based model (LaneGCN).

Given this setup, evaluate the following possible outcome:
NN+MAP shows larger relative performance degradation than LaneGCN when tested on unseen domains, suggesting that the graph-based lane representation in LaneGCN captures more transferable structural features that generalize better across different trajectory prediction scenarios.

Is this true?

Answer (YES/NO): YES